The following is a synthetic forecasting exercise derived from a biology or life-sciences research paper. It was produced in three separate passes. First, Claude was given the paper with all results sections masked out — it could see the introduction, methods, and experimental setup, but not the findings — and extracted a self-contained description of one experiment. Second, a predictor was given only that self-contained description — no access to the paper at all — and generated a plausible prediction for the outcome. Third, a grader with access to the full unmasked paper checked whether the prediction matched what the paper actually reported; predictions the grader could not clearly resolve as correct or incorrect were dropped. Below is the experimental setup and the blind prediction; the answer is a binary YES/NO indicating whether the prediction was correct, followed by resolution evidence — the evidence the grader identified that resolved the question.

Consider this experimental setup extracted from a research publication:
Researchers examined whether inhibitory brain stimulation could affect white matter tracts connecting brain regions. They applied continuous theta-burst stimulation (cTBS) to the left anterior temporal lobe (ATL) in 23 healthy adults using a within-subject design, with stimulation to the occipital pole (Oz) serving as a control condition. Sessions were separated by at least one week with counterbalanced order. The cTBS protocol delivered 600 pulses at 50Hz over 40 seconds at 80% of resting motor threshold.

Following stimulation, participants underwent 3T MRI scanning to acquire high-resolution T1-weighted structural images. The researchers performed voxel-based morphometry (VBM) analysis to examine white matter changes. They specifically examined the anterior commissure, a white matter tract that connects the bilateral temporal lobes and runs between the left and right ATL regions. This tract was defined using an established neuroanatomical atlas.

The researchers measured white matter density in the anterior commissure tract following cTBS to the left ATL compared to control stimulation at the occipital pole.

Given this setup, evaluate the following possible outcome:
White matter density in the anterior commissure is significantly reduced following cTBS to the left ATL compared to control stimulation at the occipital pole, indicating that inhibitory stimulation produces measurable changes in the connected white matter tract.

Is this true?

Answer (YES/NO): NO